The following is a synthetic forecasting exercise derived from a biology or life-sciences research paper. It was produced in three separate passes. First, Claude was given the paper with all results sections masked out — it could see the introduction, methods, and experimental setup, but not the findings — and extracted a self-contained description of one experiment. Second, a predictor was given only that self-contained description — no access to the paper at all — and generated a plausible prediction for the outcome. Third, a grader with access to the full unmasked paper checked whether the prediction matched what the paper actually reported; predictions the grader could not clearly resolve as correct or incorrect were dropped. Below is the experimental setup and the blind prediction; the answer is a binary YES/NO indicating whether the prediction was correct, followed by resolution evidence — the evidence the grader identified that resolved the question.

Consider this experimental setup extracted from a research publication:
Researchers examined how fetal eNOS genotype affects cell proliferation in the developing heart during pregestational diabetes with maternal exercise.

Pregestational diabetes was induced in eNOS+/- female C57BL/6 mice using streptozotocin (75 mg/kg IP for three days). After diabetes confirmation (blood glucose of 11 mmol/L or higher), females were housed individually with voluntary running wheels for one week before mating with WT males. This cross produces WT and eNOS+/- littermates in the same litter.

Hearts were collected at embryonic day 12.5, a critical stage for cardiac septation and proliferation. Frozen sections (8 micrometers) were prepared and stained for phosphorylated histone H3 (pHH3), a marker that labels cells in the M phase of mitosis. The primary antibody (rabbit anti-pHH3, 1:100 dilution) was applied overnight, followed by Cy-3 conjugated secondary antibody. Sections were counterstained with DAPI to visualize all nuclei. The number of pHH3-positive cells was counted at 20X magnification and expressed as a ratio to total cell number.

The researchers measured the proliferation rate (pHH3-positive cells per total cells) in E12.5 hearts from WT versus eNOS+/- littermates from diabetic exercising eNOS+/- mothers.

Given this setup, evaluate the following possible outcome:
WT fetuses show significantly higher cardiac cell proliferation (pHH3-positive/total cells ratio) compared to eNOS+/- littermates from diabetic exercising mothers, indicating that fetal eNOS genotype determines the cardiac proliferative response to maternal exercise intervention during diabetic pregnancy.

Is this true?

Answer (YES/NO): NO